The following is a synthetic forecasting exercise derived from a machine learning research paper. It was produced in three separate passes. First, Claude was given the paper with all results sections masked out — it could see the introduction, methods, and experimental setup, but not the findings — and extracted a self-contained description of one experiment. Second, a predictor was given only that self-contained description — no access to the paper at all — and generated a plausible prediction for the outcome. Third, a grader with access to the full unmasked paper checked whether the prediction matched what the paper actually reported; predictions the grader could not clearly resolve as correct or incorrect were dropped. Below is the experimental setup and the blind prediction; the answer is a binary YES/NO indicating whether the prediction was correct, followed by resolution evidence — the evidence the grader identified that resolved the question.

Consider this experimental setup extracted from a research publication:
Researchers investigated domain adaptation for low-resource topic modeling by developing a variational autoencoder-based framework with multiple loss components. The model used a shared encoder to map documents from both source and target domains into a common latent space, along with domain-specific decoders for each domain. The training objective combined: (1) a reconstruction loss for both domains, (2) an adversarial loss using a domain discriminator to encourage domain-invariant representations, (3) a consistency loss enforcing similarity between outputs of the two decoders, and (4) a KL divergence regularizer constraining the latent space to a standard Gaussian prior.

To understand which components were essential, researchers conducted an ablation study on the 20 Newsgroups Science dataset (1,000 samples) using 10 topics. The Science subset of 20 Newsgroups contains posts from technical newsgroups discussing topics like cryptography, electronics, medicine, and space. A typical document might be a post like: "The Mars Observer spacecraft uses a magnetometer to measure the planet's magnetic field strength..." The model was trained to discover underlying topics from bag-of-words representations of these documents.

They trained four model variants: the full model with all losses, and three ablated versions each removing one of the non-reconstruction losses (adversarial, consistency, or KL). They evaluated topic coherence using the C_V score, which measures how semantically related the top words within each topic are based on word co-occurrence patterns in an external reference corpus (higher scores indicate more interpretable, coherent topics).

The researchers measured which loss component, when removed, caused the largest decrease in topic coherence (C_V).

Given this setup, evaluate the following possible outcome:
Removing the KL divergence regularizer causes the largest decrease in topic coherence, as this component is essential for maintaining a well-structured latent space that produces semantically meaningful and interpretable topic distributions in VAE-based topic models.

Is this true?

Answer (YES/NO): YES